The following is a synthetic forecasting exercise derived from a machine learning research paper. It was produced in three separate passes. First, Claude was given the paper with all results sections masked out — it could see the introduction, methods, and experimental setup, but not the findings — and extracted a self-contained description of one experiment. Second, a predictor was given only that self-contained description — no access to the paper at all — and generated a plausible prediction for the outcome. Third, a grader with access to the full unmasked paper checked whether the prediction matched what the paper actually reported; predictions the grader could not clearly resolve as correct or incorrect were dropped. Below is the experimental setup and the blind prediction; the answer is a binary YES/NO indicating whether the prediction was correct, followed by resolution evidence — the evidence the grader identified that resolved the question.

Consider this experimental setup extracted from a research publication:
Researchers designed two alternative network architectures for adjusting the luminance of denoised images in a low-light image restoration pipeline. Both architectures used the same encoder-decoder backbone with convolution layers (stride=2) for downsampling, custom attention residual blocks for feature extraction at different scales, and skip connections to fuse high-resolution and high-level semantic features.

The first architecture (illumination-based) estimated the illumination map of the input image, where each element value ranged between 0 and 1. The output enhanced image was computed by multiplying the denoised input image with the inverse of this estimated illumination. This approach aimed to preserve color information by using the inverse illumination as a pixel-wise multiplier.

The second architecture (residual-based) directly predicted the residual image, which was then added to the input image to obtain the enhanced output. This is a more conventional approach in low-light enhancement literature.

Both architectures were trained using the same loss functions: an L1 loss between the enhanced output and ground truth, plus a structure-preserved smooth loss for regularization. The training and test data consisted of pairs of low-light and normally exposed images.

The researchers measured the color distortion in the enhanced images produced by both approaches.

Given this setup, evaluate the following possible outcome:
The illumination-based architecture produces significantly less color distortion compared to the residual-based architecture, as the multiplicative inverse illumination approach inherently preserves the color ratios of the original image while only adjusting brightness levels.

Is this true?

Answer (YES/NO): YES